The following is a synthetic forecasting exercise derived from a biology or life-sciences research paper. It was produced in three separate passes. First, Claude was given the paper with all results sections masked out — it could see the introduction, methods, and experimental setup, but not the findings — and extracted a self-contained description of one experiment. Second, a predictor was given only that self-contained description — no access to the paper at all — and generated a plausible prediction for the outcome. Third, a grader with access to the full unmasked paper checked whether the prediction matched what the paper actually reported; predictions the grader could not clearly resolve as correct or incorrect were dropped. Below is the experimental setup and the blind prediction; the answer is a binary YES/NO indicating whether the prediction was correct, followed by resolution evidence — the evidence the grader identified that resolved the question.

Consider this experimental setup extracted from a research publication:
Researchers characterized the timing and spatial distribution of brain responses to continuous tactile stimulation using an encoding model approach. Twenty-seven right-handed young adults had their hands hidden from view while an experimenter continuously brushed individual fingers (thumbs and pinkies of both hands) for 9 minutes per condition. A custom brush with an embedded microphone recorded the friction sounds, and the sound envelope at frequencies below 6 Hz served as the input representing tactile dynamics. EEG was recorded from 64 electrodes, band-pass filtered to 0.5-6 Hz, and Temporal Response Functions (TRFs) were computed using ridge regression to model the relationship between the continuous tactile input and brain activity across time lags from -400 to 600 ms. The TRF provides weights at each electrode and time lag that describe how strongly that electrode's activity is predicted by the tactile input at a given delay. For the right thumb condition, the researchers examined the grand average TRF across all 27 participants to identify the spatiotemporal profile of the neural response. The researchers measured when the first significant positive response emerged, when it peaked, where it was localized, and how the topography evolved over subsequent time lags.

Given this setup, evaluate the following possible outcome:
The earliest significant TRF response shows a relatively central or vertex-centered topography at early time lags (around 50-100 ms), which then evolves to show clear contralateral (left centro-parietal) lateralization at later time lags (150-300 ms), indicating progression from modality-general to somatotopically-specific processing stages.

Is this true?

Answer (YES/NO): NO